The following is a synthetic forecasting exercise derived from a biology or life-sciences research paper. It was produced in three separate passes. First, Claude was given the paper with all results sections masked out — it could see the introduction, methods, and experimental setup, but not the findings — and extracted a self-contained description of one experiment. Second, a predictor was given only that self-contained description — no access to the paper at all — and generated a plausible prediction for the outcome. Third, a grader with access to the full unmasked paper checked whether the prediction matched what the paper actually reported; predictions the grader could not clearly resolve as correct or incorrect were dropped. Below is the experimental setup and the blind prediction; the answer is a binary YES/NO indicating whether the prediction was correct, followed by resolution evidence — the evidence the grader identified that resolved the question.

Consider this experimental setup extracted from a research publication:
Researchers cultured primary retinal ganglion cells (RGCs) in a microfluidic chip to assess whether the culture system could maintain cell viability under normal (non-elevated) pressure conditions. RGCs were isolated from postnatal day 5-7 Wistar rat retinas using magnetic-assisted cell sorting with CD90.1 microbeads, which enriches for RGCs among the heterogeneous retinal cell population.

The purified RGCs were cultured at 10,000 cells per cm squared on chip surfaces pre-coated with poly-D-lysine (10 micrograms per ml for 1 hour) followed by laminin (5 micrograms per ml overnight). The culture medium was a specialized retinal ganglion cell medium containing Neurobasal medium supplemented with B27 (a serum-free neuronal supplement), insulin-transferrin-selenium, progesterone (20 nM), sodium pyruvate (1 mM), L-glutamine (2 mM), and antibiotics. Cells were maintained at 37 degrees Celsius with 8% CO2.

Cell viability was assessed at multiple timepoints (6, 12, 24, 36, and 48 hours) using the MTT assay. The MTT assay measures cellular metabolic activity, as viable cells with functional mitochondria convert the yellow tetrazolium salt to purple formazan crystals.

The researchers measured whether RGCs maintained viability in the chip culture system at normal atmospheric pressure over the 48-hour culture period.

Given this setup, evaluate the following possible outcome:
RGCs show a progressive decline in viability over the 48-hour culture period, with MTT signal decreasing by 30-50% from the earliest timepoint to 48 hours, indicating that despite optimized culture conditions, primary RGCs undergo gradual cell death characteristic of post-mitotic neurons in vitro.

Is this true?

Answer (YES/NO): NO